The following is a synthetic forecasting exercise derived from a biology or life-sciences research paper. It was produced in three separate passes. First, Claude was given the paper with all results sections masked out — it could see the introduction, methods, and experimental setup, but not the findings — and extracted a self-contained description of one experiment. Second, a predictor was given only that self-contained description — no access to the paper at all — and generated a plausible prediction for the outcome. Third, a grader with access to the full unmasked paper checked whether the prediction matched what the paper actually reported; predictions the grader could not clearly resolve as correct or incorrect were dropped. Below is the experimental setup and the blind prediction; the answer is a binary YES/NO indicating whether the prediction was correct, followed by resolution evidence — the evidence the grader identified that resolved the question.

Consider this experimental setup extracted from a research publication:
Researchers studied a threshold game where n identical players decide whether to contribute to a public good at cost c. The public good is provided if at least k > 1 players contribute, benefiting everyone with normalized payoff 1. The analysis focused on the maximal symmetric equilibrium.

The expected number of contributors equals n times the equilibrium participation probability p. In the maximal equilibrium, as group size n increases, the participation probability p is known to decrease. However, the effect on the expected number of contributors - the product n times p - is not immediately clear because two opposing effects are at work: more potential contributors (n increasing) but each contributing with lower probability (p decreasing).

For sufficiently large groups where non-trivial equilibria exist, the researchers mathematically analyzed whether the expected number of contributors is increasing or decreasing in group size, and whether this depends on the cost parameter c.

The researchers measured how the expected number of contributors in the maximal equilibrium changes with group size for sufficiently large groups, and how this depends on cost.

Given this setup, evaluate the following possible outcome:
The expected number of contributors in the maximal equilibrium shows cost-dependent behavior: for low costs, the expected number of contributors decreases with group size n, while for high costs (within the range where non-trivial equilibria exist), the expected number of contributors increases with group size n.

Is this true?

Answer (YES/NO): NO